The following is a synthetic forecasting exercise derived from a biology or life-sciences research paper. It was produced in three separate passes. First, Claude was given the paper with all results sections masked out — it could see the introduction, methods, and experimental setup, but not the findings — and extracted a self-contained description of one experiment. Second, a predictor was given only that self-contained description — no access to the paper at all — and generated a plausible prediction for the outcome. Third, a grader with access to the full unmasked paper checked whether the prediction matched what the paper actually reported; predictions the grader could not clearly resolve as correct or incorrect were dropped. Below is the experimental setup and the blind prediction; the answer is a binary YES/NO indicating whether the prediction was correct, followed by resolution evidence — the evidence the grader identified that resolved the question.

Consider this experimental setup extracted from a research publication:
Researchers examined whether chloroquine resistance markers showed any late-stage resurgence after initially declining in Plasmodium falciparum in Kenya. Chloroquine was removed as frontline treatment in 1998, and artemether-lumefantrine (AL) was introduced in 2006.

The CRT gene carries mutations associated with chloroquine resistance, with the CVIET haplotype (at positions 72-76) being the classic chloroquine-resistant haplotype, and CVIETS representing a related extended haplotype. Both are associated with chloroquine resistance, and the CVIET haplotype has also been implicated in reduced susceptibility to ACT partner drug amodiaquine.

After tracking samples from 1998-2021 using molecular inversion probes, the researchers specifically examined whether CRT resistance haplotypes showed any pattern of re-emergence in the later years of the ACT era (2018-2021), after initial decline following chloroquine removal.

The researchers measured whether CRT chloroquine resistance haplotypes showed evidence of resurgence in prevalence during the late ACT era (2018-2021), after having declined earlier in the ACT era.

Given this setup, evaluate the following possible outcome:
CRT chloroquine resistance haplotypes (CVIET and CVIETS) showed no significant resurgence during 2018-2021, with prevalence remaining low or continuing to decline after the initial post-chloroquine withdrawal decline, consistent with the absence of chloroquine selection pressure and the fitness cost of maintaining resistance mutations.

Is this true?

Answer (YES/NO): NO